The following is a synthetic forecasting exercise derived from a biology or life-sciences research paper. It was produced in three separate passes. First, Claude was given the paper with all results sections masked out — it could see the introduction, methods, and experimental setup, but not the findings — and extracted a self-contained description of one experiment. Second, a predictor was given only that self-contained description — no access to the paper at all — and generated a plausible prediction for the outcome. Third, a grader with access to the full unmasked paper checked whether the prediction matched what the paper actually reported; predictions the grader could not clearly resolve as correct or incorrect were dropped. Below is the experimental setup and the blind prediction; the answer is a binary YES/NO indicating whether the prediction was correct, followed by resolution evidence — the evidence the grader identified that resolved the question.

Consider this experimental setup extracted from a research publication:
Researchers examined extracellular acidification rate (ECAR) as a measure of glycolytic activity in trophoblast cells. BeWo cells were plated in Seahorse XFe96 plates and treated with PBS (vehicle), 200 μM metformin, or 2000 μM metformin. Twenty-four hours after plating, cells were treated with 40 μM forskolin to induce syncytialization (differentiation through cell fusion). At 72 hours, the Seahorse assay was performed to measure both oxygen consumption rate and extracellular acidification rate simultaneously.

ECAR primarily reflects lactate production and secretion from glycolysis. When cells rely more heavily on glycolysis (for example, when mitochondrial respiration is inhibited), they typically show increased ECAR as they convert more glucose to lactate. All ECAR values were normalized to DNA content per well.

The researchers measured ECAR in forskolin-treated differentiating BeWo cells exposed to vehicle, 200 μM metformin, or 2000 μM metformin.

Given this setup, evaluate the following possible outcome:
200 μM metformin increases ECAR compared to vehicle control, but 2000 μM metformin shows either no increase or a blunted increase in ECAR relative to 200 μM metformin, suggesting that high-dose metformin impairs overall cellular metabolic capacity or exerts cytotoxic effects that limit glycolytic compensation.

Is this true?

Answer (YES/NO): NO